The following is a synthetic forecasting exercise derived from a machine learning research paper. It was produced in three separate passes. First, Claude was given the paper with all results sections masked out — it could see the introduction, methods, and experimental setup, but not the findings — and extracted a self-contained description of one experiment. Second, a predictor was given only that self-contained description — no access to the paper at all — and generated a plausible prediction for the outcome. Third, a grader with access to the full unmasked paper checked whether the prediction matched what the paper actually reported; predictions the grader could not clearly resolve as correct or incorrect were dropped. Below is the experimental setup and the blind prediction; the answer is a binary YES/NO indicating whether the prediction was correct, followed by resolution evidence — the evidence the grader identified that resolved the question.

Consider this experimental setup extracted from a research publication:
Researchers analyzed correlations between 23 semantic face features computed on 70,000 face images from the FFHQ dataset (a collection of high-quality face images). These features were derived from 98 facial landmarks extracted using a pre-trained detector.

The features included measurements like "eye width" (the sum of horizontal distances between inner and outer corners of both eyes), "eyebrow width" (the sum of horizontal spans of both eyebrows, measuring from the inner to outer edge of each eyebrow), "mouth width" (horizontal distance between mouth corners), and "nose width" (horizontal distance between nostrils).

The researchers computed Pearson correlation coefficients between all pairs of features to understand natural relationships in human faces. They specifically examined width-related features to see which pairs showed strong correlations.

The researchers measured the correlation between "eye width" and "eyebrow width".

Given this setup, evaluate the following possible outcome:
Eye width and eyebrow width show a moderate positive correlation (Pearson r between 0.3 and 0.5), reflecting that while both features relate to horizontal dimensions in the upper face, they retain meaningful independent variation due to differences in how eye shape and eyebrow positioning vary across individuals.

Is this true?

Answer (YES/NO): NO